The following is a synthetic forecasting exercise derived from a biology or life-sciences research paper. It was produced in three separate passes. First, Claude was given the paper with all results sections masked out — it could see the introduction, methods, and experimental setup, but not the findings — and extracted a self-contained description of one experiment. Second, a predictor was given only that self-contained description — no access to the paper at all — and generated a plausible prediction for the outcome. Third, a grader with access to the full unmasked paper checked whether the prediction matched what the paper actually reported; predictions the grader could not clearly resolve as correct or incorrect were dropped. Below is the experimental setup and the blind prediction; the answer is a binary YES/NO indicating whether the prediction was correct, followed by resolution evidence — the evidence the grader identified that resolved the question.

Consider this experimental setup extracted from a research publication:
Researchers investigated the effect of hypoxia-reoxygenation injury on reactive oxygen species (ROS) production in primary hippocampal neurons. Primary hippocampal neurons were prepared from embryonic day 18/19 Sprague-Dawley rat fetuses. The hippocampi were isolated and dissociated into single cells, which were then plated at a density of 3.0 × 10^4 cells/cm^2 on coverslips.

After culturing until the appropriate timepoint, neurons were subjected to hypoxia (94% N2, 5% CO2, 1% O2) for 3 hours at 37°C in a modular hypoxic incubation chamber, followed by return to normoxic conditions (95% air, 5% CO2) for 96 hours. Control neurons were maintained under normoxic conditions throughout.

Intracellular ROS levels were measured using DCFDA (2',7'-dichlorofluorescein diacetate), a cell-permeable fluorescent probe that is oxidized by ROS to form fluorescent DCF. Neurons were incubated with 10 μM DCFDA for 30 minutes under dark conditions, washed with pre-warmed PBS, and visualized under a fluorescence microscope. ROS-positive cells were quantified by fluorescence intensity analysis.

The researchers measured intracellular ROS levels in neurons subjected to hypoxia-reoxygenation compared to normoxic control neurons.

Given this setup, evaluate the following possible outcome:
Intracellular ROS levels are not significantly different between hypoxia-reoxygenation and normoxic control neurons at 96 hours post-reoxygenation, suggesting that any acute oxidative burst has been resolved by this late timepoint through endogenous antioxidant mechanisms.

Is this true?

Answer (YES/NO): NO